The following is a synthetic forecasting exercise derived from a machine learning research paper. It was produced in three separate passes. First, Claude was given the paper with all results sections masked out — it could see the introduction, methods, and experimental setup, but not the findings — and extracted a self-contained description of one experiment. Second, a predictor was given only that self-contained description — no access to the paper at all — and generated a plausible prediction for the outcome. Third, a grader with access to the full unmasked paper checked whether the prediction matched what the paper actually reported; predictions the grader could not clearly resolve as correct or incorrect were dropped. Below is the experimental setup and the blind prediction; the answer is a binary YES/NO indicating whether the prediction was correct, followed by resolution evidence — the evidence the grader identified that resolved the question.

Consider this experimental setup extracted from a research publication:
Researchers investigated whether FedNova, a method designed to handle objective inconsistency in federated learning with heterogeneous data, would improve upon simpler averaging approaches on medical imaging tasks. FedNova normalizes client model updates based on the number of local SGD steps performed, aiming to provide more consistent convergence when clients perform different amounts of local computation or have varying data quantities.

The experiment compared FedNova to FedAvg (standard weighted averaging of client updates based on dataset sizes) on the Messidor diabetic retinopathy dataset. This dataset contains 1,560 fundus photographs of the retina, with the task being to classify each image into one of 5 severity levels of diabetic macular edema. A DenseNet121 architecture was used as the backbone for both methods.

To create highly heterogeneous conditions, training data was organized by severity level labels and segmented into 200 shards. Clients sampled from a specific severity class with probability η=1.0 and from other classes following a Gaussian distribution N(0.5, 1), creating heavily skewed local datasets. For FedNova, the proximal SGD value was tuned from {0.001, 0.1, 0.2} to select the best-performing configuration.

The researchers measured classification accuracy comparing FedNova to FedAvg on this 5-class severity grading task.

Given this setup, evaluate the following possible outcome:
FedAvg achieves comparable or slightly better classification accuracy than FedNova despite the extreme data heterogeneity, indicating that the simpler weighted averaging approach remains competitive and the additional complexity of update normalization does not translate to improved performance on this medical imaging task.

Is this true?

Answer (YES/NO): NO